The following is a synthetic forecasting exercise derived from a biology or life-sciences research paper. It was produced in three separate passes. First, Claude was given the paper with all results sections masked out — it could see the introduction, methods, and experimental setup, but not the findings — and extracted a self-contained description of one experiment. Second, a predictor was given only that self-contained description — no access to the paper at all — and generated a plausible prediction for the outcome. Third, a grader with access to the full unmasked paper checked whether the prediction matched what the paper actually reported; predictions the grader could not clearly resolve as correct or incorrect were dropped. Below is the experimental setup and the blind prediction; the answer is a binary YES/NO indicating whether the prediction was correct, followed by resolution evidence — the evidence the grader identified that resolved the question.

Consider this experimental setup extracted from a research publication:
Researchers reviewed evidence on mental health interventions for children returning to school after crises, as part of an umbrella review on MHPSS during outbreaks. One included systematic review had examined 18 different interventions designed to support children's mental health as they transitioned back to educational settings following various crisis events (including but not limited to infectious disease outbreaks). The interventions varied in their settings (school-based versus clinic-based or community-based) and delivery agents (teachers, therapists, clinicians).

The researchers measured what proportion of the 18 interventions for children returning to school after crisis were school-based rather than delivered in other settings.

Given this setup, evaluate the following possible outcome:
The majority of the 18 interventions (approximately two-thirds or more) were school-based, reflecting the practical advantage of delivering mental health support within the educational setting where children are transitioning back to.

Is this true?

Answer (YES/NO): YES